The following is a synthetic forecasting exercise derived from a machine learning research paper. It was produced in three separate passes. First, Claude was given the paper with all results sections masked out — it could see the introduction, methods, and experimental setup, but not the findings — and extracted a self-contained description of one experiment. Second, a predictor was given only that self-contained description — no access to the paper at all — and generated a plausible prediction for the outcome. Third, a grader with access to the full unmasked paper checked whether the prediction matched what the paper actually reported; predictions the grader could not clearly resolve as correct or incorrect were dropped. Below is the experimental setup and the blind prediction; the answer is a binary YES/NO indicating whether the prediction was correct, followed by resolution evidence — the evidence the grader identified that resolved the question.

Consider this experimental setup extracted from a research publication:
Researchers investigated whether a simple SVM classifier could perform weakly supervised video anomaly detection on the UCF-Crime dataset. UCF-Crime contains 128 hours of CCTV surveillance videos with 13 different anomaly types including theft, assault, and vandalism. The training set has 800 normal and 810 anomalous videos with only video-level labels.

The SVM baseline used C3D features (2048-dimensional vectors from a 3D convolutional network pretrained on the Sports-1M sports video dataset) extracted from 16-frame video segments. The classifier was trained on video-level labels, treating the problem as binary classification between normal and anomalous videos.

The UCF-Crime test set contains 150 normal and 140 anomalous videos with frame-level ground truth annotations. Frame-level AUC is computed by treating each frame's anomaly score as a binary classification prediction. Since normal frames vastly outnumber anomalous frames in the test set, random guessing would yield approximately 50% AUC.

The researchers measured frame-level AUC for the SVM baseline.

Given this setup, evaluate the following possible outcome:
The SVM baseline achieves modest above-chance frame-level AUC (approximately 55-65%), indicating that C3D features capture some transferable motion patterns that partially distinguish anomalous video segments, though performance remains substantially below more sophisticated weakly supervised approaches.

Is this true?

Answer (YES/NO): NO